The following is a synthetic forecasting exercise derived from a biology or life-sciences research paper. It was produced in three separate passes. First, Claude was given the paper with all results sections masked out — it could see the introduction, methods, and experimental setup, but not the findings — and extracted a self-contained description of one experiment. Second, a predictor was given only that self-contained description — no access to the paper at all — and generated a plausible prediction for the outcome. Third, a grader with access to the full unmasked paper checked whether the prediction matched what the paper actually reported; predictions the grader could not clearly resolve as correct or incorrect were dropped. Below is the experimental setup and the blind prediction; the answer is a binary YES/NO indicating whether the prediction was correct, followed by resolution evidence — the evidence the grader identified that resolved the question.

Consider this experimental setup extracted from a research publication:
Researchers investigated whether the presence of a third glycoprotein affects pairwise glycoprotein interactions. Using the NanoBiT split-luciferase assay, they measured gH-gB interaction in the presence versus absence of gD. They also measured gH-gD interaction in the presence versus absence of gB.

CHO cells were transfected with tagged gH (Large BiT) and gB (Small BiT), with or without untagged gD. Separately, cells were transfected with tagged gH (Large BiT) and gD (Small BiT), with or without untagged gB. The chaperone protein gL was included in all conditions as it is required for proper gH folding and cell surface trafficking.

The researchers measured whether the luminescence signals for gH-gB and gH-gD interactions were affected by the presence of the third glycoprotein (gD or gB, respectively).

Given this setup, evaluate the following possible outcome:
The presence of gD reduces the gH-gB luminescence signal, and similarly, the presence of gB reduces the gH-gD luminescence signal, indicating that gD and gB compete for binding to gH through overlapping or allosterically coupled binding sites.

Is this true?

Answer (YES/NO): YES